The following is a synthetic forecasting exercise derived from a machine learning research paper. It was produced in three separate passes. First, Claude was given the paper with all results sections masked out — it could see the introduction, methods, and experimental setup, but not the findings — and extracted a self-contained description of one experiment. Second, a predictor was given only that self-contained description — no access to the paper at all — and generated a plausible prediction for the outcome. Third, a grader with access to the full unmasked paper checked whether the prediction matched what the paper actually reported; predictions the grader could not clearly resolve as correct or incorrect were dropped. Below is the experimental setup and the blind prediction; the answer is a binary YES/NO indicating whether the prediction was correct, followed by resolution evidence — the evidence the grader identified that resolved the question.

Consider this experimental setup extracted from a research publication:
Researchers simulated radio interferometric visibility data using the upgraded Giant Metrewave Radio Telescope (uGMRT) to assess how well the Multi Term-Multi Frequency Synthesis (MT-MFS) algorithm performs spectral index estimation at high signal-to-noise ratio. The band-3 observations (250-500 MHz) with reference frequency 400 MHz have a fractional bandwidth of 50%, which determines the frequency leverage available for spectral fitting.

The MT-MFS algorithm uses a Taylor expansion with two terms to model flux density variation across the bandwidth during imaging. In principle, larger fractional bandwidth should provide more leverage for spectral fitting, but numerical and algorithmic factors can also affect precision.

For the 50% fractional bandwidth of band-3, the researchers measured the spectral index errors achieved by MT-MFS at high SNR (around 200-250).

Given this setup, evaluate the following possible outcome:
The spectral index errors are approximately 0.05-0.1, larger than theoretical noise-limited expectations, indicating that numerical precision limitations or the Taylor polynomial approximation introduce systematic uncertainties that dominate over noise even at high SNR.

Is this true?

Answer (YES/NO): NO